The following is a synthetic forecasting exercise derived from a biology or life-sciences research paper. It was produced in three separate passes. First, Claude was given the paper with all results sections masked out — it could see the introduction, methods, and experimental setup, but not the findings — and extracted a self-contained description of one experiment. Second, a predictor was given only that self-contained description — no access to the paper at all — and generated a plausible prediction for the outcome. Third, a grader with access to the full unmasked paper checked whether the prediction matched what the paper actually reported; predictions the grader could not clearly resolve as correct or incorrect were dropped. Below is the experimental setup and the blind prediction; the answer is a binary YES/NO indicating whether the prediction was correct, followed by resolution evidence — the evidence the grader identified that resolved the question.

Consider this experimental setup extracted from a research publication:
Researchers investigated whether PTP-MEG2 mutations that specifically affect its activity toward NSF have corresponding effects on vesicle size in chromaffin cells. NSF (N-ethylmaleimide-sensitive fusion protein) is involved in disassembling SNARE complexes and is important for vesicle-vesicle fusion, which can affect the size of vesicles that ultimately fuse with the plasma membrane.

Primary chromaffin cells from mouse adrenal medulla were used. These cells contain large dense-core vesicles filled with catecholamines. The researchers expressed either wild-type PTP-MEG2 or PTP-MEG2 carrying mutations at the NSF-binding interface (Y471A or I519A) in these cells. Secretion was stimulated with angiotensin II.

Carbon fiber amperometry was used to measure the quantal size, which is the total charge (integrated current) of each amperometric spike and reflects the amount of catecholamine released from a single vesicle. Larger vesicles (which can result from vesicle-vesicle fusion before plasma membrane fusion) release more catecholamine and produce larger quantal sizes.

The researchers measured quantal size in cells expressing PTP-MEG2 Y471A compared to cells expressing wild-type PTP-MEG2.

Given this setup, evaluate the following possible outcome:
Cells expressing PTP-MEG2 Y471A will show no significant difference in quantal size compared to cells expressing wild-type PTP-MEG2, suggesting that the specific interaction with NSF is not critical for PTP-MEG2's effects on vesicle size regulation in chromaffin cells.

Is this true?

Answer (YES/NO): NO